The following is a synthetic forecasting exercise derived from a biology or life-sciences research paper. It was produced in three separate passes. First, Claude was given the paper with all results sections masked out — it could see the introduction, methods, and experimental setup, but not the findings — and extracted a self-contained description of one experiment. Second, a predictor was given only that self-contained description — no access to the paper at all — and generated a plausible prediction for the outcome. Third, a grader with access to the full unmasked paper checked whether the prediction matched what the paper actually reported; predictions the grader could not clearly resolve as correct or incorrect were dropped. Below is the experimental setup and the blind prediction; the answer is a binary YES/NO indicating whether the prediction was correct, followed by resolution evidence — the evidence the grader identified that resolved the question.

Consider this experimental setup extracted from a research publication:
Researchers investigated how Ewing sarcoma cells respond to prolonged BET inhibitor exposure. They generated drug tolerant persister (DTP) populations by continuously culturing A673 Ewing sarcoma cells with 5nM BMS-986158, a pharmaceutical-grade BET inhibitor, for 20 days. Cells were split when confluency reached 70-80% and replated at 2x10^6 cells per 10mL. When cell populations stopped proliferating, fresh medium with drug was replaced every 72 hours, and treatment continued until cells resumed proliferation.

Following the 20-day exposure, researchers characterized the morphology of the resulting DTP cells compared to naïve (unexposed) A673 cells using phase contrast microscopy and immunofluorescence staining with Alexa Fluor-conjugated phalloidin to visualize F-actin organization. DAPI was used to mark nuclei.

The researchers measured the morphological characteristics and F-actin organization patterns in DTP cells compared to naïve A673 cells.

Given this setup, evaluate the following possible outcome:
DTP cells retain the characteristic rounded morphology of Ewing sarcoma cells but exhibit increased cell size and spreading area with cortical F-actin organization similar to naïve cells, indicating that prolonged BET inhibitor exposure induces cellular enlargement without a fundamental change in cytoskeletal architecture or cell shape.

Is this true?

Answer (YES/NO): NO